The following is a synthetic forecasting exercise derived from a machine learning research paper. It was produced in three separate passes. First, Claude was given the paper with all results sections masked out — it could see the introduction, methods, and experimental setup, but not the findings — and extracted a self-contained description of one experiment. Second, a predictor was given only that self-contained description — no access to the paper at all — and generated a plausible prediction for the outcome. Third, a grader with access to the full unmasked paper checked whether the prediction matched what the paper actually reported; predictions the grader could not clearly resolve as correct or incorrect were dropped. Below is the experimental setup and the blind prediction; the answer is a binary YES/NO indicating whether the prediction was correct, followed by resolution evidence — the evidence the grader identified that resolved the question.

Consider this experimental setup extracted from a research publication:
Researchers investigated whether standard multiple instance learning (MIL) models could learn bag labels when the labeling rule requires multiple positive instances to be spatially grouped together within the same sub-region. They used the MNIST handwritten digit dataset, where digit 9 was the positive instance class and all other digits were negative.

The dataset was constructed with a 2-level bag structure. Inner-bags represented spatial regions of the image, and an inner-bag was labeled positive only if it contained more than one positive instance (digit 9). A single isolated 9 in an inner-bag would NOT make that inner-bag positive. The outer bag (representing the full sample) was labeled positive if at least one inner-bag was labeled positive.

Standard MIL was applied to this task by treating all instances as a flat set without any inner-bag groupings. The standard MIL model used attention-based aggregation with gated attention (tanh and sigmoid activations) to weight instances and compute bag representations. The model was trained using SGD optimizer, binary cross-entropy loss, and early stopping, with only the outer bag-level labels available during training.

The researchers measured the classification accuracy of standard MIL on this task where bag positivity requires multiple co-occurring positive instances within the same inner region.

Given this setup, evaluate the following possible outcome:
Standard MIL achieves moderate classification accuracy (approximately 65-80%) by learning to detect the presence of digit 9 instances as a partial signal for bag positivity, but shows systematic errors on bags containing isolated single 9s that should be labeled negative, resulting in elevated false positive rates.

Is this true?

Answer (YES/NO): NO